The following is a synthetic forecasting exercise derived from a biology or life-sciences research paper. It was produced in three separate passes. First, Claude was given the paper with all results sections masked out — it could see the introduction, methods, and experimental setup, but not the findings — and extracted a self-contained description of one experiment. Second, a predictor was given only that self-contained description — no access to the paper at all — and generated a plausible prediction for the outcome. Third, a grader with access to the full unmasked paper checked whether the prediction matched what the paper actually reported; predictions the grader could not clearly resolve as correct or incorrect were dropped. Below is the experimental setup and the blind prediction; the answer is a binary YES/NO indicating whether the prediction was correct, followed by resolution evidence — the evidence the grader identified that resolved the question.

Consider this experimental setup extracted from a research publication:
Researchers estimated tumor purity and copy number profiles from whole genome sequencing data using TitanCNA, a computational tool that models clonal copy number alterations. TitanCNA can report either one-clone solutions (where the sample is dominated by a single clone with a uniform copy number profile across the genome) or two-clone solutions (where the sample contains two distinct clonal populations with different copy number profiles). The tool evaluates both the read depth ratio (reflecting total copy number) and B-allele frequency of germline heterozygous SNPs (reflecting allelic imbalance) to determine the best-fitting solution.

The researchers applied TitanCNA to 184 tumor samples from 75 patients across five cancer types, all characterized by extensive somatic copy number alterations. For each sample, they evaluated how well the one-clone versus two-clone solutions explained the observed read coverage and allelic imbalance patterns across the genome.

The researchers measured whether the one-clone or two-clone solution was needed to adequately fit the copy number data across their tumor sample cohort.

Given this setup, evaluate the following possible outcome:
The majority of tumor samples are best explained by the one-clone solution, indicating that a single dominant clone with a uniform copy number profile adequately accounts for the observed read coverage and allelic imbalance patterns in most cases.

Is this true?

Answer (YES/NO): YES